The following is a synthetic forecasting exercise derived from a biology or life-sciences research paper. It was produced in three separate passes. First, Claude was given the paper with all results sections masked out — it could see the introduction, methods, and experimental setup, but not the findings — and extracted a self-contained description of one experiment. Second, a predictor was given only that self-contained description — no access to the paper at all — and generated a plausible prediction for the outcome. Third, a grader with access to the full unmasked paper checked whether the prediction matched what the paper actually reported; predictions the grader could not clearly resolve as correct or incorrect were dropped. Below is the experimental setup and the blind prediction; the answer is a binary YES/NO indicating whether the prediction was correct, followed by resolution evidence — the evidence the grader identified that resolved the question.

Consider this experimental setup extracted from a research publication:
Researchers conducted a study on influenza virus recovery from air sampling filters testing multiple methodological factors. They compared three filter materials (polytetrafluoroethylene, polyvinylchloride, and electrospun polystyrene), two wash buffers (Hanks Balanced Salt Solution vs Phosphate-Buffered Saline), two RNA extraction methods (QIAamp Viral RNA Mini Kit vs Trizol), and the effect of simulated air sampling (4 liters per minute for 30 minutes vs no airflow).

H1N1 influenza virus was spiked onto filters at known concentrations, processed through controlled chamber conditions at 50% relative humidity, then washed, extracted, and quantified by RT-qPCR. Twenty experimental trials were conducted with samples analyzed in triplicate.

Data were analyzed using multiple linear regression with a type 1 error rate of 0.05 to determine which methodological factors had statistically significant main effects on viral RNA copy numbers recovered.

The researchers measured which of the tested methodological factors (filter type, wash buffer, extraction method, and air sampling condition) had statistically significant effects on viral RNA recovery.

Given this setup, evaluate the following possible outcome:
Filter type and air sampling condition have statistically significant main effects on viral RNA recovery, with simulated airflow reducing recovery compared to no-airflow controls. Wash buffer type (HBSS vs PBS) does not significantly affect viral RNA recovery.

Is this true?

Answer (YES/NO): NO